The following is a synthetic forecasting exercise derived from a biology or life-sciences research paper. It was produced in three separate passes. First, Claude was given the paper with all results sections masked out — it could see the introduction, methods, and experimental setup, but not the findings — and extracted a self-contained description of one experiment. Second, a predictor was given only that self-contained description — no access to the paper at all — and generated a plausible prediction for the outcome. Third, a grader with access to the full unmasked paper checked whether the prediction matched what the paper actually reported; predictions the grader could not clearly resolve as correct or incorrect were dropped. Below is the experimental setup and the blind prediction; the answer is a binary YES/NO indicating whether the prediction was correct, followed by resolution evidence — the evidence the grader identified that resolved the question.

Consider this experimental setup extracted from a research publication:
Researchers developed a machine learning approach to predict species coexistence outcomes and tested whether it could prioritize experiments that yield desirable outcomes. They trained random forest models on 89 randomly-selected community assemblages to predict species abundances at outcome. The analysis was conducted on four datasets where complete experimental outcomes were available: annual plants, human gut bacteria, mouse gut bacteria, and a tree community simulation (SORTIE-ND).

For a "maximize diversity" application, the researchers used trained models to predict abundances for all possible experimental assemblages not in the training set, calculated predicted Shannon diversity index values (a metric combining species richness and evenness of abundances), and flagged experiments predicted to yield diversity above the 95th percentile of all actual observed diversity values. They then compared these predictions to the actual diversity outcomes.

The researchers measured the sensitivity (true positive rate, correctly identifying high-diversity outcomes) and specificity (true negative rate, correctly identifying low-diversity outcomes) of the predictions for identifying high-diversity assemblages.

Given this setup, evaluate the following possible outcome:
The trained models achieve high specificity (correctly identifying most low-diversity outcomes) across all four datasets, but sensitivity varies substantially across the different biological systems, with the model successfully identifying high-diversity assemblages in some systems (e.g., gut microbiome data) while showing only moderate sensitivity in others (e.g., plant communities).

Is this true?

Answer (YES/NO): NO